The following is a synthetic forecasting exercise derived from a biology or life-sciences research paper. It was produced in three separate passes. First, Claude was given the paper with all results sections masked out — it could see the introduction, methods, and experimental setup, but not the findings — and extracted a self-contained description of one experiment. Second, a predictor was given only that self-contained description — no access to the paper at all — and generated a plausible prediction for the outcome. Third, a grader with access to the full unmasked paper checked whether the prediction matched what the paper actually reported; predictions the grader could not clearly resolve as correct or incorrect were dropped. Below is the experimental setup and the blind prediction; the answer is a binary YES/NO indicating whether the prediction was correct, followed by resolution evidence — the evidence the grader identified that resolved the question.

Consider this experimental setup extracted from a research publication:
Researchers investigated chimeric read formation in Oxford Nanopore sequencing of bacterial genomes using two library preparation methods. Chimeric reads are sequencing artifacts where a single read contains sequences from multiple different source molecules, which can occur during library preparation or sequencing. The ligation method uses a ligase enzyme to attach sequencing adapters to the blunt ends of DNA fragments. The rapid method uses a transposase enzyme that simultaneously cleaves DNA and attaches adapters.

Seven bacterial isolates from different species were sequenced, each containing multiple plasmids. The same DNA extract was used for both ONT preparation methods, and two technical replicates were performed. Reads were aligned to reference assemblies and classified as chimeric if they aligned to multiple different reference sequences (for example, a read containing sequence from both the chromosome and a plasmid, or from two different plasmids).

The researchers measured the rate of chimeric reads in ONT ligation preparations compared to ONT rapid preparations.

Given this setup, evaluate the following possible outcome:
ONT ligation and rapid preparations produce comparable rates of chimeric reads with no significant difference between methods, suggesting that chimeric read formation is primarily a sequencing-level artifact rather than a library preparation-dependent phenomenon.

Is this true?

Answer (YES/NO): NO